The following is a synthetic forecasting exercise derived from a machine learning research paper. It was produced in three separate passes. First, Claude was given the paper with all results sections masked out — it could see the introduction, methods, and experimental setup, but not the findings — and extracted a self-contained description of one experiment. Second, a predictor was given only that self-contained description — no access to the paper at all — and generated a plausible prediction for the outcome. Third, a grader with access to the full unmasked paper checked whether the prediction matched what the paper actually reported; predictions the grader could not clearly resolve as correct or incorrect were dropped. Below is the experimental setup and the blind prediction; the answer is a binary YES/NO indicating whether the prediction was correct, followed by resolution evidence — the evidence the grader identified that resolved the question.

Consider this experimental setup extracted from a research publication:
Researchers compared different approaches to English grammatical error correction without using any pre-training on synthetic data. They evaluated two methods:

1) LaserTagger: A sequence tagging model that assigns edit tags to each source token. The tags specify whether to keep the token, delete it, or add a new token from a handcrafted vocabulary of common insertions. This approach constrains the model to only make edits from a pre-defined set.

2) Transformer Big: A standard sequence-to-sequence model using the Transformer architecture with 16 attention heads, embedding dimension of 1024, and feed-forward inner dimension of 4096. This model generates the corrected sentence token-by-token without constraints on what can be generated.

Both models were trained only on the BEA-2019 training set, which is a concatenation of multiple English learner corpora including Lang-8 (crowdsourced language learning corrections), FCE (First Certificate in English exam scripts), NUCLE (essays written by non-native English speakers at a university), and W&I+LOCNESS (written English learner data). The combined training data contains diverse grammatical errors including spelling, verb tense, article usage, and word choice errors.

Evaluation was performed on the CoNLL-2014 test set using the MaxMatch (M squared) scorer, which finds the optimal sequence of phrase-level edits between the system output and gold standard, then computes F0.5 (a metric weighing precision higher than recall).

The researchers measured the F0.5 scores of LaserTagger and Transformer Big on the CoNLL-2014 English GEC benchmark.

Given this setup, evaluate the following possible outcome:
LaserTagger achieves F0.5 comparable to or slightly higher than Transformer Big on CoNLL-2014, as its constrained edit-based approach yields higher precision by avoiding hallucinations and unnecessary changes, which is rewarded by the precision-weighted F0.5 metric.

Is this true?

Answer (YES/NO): NO